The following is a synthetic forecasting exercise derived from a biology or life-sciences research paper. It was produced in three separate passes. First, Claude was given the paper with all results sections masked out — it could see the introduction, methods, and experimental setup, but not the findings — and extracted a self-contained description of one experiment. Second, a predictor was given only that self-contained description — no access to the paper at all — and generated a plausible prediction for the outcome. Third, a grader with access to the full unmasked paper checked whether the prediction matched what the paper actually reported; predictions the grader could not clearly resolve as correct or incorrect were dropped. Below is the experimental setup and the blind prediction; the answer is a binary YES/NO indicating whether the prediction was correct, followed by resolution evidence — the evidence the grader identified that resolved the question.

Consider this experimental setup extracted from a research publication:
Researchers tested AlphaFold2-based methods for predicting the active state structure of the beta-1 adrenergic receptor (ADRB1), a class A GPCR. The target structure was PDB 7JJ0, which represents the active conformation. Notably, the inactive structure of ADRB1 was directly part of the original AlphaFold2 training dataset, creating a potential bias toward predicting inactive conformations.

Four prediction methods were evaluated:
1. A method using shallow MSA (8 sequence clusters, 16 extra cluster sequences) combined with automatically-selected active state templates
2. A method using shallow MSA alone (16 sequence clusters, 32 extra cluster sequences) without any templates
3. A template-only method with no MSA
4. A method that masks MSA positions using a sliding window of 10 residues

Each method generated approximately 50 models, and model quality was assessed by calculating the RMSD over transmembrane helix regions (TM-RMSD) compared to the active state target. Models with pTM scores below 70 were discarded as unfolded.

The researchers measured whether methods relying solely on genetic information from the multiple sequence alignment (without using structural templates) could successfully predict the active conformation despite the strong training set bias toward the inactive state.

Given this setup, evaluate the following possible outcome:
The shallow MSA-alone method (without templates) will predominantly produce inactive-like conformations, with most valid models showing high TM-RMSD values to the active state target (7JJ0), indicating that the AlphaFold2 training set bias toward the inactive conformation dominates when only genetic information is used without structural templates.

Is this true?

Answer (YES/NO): YES